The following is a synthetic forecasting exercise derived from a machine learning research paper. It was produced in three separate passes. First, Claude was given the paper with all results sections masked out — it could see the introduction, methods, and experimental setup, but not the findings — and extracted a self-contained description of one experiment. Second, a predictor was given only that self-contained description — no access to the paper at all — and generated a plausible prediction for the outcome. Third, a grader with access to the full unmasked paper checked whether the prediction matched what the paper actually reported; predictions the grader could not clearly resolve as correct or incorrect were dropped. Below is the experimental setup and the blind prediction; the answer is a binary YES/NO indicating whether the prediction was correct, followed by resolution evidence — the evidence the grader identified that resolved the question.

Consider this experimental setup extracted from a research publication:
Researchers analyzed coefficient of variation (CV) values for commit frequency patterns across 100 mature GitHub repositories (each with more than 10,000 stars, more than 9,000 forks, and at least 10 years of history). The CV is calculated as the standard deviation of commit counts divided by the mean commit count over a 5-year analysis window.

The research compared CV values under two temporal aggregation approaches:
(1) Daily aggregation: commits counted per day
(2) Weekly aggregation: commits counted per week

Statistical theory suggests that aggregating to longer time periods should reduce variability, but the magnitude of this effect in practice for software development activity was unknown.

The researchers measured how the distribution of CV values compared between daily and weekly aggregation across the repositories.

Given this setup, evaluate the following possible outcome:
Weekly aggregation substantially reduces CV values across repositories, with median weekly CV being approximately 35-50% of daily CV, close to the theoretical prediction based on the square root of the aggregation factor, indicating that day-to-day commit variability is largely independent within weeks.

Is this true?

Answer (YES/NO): NO